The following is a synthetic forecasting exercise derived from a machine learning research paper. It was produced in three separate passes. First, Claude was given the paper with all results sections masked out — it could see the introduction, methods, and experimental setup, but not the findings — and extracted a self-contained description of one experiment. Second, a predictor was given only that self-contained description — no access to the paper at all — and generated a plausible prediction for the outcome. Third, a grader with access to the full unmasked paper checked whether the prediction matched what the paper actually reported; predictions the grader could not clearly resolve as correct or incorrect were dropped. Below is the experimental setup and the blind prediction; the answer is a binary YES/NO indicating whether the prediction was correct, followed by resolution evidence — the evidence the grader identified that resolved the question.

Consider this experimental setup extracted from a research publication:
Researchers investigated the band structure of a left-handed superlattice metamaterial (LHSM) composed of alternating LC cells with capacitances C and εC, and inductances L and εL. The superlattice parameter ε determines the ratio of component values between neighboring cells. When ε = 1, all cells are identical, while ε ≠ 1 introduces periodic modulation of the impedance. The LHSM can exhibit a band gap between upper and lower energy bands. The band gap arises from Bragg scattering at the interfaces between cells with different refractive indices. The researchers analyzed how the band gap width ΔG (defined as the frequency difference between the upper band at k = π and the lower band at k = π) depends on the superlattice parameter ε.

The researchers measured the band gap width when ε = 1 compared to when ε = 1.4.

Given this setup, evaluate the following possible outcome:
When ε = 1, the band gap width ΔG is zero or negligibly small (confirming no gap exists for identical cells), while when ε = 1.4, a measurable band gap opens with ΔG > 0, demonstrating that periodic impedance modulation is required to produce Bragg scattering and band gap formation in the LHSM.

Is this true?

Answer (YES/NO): YES